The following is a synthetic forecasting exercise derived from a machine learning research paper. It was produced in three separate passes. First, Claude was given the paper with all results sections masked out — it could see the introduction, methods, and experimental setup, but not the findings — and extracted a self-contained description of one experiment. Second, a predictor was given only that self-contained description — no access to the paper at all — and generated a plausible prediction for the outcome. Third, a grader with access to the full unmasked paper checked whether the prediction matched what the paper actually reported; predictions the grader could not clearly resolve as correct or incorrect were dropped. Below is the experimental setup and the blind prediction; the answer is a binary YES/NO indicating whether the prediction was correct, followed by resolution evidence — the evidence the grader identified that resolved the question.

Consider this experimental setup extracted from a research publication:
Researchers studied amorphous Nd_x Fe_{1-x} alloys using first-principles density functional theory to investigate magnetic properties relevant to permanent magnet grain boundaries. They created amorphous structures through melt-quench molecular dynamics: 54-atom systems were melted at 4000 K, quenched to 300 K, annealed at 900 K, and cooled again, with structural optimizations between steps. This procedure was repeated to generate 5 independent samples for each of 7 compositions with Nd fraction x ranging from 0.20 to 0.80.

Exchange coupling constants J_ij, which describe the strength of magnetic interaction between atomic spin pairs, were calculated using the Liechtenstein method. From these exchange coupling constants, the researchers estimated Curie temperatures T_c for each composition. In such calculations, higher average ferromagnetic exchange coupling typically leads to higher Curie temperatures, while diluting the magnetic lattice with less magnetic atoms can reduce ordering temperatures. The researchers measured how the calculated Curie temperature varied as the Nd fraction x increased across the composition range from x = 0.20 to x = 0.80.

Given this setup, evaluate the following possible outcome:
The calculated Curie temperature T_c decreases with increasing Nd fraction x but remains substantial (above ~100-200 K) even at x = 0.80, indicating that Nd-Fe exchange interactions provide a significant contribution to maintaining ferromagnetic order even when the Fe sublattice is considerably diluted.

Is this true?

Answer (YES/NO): YES